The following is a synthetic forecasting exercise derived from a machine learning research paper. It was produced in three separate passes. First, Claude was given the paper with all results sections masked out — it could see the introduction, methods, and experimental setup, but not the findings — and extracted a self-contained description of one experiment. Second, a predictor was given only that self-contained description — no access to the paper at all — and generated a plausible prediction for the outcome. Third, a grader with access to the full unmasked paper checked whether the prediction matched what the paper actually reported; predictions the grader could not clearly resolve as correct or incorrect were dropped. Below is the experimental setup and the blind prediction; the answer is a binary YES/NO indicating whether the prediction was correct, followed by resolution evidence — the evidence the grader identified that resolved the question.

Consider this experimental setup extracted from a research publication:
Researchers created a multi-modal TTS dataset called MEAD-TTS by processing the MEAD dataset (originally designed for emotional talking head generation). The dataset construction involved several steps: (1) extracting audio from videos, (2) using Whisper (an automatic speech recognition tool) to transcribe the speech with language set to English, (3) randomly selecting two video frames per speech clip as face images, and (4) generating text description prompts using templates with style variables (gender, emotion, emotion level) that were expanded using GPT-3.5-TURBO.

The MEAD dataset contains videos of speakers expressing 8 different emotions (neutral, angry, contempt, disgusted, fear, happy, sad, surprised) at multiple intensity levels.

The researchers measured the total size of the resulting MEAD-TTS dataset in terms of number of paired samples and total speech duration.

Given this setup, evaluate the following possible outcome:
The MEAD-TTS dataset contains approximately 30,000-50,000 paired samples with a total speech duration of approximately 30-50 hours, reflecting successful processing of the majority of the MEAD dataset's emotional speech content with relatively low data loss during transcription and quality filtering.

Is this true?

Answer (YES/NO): YES